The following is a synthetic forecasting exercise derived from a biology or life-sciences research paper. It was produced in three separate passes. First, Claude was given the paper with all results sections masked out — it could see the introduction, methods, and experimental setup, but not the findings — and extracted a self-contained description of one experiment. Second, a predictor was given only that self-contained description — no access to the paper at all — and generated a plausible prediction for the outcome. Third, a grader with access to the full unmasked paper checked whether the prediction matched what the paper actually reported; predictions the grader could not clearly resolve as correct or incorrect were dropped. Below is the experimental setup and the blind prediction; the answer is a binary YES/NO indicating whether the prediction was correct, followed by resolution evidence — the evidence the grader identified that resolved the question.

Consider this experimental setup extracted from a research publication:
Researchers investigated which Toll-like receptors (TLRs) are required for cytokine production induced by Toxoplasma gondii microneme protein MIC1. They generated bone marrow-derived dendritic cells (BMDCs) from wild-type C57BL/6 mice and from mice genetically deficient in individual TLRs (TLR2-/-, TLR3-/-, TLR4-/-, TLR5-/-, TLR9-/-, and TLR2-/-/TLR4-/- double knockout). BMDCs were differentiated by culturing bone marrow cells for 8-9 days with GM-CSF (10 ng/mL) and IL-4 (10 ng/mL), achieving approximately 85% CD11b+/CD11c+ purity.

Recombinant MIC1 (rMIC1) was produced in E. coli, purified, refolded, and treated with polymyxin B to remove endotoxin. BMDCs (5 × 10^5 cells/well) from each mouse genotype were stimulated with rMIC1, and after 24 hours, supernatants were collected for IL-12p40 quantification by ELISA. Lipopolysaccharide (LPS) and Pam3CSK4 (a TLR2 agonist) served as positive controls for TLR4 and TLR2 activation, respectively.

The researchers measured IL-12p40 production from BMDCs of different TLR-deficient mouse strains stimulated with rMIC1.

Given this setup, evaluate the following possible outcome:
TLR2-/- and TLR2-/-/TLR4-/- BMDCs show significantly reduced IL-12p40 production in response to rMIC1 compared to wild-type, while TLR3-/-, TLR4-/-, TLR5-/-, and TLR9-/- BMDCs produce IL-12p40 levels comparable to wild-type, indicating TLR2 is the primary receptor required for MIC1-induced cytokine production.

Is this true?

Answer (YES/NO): NO